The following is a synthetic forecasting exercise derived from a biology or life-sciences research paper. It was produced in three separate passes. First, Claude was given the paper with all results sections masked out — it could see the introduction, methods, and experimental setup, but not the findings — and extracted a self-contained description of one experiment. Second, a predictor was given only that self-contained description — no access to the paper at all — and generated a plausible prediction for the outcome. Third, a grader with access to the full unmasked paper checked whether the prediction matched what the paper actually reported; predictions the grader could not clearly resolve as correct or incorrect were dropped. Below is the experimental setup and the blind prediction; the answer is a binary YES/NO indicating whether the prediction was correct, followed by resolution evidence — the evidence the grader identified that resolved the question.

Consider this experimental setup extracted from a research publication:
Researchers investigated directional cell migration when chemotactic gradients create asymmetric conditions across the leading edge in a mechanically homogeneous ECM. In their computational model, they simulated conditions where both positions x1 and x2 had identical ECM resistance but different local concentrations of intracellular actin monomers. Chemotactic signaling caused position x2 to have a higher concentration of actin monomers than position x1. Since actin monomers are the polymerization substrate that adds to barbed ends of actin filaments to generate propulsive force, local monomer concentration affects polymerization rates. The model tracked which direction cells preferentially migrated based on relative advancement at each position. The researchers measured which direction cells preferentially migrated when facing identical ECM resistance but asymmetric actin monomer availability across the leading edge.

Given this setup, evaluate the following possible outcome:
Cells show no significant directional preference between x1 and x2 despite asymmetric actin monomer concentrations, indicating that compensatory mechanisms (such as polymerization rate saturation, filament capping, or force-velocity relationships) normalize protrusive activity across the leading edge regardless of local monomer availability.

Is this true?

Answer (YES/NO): NO